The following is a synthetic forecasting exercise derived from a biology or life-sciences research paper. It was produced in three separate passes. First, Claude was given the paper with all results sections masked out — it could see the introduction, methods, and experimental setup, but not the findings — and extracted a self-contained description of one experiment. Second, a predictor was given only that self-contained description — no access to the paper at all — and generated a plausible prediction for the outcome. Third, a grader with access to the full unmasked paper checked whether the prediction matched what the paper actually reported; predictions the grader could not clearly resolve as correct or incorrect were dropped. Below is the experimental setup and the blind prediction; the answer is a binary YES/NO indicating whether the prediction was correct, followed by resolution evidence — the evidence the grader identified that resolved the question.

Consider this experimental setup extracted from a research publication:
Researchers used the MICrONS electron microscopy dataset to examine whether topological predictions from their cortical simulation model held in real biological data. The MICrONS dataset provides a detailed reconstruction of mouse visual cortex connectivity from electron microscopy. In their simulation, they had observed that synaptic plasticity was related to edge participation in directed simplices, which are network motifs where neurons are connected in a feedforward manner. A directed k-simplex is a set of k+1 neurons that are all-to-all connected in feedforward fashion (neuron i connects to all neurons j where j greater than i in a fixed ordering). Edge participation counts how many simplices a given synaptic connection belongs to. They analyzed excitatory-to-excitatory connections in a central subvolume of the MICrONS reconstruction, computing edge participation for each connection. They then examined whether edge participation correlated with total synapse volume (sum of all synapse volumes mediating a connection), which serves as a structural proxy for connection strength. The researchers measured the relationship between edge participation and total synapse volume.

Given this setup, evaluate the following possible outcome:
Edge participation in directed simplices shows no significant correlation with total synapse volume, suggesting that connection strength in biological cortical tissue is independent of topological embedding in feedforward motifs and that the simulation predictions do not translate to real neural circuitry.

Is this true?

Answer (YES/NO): NO